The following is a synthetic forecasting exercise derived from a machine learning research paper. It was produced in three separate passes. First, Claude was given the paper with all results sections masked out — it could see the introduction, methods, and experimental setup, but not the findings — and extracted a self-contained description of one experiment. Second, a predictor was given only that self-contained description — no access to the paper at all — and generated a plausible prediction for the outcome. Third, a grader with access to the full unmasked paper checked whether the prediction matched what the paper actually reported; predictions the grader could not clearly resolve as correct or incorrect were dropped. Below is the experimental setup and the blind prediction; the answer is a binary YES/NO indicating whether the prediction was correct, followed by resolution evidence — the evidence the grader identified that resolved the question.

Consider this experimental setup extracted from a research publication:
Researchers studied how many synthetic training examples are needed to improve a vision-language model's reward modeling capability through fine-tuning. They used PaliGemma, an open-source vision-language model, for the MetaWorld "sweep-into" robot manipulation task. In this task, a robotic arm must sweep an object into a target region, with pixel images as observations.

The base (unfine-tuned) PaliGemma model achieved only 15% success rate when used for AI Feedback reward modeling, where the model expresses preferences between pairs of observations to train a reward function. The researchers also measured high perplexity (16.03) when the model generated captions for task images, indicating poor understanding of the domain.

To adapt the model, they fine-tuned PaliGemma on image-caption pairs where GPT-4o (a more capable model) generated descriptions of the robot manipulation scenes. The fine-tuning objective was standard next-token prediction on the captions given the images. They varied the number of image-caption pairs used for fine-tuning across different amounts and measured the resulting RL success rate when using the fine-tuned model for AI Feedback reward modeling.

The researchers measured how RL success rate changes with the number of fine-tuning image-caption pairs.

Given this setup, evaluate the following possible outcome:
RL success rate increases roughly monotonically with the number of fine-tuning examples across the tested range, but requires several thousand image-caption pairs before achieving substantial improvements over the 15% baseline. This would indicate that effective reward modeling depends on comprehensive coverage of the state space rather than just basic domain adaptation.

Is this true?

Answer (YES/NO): NO